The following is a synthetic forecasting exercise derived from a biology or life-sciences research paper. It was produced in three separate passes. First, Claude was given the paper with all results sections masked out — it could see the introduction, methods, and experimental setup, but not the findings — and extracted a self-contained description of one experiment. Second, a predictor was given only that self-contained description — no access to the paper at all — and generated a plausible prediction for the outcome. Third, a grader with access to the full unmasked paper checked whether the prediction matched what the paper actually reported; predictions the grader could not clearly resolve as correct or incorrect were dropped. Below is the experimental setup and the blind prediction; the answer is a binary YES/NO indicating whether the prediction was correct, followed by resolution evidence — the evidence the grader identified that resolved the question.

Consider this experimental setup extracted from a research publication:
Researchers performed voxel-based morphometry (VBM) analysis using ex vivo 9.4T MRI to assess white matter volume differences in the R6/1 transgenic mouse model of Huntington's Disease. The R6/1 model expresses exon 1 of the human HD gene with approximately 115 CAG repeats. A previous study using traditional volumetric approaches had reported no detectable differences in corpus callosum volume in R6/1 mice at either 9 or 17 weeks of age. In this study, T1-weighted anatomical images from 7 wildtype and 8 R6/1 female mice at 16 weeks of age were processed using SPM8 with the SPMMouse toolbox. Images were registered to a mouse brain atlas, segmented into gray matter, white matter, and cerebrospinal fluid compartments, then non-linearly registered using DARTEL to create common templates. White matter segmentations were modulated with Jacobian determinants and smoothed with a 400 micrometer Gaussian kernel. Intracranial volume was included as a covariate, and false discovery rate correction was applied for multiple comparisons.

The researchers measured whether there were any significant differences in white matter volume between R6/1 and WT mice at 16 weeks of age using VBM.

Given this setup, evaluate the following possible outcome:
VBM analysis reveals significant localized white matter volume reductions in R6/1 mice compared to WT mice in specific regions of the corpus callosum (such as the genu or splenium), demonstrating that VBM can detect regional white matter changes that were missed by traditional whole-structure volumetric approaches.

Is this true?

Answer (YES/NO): NO